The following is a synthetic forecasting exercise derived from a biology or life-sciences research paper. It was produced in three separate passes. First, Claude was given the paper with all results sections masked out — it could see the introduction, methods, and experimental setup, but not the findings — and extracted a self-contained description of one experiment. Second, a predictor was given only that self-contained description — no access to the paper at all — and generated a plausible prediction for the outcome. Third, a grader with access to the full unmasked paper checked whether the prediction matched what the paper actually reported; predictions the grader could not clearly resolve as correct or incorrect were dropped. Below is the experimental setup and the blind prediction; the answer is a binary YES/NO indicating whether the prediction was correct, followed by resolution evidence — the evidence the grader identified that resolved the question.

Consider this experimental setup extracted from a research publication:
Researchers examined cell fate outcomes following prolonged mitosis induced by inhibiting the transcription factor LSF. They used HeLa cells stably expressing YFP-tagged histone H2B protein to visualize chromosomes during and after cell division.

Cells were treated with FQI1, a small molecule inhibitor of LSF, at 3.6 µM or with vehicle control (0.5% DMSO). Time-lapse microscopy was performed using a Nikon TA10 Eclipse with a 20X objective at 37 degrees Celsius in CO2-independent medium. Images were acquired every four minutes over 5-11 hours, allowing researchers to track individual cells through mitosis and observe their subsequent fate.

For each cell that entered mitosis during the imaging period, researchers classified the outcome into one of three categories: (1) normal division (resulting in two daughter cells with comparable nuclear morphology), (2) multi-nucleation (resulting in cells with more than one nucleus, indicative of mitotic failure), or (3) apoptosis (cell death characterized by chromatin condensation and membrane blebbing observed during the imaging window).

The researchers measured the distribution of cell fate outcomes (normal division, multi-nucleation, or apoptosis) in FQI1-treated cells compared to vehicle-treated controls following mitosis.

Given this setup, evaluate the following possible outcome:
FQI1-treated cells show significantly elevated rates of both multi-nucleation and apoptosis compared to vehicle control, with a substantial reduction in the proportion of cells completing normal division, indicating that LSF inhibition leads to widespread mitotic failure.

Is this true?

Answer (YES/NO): NO